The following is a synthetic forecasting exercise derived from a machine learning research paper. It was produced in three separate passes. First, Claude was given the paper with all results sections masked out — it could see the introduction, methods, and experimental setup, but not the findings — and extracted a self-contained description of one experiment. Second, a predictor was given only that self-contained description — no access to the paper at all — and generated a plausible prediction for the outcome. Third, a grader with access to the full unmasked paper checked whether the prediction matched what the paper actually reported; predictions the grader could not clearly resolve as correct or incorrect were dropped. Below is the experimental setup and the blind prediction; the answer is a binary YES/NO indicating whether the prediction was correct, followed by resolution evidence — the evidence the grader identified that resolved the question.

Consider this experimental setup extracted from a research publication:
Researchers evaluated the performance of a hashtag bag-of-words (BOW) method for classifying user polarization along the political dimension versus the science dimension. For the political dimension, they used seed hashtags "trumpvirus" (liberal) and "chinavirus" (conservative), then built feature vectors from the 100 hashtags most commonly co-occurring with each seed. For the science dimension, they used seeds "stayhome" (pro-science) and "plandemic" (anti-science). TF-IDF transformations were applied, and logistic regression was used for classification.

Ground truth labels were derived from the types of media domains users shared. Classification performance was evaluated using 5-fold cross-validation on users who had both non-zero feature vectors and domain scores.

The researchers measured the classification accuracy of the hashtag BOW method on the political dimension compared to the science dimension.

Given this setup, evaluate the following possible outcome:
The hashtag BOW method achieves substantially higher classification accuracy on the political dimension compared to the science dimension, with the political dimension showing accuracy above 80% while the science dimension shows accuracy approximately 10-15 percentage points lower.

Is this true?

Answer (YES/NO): NO